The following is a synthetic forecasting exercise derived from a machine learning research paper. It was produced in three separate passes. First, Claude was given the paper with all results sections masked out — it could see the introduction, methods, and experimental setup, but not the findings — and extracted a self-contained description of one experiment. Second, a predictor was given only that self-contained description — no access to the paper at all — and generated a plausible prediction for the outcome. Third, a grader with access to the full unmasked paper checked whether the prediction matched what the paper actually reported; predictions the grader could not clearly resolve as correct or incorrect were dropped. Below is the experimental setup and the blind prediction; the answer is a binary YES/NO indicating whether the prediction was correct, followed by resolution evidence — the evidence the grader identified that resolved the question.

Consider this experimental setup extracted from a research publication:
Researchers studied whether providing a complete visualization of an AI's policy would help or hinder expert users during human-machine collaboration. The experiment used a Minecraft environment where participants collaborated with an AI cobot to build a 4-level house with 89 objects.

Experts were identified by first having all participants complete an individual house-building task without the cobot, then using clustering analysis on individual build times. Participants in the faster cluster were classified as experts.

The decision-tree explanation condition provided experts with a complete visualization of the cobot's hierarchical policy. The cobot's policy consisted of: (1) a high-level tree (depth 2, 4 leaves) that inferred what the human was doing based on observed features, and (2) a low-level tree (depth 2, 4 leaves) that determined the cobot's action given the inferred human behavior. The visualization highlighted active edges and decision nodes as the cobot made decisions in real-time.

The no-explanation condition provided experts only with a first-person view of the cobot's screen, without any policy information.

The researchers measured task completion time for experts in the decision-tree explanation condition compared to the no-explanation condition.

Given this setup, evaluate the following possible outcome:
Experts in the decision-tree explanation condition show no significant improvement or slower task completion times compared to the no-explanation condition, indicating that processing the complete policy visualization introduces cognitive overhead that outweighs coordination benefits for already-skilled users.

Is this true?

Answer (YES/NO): YES